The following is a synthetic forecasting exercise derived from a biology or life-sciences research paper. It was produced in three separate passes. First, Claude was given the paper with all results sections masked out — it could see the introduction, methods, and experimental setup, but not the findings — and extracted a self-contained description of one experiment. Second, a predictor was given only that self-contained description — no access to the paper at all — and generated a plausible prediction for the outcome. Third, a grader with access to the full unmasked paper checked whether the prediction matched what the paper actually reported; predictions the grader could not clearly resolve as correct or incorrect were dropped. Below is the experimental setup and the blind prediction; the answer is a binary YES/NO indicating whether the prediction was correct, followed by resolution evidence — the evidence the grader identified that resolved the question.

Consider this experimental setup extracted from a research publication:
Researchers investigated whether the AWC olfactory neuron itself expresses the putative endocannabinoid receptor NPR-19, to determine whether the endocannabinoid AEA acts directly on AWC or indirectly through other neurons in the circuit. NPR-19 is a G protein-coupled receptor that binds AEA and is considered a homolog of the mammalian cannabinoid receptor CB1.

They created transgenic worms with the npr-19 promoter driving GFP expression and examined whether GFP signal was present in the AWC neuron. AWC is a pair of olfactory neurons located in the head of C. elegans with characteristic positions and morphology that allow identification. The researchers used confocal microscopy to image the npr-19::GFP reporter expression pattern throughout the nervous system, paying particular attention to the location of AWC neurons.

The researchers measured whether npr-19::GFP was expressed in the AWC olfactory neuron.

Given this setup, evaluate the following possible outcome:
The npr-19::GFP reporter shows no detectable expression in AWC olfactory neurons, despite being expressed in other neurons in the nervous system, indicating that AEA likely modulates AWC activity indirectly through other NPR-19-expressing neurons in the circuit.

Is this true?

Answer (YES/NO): YES